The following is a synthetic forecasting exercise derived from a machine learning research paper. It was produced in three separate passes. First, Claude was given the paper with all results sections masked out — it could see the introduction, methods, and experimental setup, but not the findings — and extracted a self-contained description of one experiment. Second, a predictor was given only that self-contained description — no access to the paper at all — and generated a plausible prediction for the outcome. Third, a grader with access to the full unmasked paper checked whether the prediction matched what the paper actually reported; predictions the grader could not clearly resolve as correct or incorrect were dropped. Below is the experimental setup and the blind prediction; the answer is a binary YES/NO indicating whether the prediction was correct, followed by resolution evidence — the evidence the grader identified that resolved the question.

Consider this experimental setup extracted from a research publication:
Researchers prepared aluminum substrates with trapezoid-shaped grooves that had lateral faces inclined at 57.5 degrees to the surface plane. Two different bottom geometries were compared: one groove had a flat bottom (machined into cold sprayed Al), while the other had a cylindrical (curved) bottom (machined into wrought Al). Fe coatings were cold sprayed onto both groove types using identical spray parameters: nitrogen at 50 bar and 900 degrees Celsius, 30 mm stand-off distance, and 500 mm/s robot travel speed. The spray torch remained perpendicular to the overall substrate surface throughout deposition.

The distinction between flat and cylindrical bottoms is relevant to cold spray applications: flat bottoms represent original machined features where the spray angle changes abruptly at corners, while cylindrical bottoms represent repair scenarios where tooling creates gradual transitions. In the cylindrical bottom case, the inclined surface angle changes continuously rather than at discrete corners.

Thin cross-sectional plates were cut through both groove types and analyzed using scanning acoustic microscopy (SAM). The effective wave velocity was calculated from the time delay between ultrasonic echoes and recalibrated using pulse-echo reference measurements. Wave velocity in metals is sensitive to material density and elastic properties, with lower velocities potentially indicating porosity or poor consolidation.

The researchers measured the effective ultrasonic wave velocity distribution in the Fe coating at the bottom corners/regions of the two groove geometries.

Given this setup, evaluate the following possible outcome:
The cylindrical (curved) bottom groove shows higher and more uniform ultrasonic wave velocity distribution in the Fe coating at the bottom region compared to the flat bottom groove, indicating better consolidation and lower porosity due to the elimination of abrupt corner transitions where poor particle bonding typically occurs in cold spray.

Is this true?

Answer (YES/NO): NO